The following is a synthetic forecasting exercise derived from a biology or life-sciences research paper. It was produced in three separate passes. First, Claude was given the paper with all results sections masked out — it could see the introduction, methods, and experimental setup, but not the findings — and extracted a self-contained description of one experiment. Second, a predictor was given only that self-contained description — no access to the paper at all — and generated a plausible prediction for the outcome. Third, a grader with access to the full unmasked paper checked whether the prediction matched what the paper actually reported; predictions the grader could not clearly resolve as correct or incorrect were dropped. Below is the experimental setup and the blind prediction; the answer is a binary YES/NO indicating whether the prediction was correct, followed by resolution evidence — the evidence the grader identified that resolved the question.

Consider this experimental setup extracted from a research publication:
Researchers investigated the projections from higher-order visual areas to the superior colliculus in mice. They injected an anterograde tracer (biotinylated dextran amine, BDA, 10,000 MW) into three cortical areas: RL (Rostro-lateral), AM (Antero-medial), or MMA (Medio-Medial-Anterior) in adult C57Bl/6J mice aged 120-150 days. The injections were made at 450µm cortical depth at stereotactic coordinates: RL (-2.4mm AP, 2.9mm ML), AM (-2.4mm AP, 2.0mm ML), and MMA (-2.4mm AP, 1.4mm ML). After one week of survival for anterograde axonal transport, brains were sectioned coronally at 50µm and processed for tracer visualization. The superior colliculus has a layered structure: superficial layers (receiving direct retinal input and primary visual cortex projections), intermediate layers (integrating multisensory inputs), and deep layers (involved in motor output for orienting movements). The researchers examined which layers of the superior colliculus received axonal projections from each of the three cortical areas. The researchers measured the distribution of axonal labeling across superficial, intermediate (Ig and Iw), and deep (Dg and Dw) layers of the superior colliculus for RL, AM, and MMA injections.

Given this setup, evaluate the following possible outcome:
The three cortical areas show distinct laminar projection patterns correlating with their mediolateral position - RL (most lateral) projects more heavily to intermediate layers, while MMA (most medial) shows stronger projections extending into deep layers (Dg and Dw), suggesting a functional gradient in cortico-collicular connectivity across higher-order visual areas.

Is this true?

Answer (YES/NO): NO